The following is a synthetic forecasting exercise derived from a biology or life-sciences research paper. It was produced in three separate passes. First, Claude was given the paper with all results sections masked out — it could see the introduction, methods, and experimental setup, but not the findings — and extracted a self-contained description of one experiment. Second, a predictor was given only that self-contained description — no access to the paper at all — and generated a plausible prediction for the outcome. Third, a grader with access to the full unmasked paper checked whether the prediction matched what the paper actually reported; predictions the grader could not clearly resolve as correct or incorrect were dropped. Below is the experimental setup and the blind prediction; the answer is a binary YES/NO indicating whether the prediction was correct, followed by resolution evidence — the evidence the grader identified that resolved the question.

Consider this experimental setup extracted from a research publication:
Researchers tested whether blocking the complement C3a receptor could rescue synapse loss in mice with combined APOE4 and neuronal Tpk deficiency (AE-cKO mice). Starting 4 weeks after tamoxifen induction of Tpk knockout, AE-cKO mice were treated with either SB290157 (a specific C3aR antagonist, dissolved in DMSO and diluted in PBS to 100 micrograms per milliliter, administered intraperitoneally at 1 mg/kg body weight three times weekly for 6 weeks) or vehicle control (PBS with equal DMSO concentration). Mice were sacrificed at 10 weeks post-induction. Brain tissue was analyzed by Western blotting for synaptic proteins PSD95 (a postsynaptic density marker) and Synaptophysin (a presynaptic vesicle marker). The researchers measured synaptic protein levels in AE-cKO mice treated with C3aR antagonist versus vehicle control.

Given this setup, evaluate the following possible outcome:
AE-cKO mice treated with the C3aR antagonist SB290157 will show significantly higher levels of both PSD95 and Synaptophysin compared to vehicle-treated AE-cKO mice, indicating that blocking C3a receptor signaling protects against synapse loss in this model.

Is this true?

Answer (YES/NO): YES